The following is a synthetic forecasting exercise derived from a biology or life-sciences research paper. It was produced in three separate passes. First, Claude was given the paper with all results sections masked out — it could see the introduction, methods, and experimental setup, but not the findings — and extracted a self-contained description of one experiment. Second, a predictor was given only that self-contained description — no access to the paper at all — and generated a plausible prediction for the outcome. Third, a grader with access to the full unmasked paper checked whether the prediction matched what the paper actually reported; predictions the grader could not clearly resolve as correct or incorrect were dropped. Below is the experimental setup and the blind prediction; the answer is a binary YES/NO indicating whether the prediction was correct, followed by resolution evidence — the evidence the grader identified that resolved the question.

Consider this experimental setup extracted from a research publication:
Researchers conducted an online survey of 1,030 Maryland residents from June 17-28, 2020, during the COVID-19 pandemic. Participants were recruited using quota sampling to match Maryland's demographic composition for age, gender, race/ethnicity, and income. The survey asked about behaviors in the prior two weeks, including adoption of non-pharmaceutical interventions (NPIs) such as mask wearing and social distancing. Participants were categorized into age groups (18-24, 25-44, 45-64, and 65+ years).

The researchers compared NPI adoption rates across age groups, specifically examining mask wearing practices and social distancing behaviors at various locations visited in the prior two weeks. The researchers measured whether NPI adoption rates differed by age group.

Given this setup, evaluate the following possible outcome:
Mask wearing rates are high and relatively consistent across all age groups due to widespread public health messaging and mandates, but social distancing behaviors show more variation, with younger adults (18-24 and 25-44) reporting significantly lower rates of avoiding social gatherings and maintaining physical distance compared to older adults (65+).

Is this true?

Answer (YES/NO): YES